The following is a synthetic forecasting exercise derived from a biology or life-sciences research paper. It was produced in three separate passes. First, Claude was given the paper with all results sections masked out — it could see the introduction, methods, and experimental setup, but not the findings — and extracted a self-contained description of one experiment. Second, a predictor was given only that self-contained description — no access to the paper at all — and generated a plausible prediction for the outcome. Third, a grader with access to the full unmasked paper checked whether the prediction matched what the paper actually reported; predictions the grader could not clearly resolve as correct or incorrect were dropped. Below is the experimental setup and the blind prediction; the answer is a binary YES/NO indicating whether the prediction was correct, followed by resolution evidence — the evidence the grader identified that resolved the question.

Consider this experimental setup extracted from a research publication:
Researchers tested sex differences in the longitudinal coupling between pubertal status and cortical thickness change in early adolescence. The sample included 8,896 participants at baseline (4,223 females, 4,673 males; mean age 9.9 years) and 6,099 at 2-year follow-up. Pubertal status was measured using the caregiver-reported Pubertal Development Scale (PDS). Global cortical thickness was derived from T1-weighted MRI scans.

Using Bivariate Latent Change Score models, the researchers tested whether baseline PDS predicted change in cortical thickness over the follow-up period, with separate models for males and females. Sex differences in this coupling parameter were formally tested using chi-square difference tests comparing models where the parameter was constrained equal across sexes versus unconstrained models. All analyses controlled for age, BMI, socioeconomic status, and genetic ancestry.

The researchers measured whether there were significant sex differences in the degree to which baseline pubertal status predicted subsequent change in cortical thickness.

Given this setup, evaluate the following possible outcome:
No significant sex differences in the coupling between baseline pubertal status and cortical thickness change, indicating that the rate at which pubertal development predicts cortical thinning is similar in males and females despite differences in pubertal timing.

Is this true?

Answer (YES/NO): NO